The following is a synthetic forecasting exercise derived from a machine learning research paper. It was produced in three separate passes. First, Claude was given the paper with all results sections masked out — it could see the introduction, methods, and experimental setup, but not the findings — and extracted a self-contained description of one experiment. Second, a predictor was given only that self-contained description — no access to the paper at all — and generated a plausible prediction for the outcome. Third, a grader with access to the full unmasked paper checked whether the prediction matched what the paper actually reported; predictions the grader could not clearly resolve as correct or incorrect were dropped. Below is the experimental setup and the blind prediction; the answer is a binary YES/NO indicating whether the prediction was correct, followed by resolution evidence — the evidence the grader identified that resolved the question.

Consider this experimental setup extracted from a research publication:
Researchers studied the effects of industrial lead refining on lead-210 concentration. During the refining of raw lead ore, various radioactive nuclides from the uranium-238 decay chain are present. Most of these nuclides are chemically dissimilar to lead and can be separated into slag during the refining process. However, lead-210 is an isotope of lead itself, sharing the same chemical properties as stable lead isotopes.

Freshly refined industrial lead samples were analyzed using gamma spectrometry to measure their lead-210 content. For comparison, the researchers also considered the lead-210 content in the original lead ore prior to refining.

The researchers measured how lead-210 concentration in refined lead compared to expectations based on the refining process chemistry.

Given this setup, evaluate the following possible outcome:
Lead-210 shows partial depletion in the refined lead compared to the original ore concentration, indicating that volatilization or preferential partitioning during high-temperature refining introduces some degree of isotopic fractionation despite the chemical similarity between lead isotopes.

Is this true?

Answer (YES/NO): NO